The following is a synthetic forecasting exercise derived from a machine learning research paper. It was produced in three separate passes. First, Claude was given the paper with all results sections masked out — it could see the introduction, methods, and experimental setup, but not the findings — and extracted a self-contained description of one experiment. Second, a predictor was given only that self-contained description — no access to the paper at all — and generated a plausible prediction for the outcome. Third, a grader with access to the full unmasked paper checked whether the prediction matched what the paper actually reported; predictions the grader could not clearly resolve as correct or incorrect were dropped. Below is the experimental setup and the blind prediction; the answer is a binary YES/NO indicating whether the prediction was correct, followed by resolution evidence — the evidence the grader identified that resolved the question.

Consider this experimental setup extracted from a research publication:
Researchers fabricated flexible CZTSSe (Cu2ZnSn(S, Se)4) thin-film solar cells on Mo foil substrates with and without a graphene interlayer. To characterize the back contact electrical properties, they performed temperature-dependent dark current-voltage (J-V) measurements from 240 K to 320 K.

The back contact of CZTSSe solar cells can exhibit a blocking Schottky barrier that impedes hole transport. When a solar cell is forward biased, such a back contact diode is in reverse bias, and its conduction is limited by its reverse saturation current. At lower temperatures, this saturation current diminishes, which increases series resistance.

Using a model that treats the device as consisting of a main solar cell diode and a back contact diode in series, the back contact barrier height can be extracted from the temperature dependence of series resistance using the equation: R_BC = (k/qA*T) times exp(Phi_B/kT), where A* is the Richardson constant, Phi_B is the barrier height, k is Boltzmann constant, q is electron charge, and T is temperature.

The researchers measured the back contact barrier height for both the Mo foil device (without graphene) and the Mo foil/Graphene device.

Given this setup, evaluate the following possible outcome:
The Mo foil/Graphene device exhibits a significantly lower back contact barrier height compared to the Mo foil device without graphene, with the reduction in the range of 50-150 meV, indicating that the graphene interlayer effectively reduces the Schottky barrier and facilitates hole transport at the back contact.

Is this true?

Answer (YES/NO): YES